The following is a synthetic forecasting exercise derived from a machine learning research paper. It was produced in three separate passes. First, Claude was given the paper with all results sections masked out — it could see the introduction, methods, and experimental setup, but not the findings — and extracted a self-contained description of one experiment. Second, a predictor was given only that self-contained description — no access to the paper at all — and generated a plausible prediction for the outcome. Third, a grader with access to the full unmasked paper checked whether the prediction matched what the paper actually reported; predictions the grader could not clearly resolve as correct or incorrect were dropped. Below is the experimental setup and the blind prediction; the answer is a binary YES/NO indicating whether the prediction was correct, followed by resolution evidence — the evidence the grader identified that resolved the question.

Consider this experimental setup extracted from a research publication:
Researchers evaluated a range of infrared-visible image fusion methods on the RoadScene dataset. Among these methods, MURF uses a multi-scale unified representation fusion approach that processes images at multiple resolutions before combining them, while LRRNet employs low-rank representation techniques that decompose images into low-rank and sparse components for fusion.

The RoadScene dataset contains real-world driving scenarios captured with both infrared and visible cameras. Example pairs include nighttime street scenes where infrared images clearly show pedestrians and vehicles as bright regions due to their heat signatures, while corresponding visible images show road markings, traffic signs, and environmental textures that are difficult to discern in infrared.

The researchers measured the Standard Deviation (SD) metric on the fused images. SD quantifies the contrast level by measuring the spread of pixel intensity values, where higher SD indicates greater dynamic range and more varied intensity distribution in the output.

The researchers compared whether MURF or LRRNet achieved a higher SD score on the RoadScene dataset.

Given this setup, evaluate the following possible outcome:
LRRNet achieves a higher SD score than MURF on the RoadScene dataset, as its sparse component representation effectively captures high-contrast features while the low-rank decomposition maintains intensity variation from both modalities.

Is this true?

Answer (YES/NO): YES